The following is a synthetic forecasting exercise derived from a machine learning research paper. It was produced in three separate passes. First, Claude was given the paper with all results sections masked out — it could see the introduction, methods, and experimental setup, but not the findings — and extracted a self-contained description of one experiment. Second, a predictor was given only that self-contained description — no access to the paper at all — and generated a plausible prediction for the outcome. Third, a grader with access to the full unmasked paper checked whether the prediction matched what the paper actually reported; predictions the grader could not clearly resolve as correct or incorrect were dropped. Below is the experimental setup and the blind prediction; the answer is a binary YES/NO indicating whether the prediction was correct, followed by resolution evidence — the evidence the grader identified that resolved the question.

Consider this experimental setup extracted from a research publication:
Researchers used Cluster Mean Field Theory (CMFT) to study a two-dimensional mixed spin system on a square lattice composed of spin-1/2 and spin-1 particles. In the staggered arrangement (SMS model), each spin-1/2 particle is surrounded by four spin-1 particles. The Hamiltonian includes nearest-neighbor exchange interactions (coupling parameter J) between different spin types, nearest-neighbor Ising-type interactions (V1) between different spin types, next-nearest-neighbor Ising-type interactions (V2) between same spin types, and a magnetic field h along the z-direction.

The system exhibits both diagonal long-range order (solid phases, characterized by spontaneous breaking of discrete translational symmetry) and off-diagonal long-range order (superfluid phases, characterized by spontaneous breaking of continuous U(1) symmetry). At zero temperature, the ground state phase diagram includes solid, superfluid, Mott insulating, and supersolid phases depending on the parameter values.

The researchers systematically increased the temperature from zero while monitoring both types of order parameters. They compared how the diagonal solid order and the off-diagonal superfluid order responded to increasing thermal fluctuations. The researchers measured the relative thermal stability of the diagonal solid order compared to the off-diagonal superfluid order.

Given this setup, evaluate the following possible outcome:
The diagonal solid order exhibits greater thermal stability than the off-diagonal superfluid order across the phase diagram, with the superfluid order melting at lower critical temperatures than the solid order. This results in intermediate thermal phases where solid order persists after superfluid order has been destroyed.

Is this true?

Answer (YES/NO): YES